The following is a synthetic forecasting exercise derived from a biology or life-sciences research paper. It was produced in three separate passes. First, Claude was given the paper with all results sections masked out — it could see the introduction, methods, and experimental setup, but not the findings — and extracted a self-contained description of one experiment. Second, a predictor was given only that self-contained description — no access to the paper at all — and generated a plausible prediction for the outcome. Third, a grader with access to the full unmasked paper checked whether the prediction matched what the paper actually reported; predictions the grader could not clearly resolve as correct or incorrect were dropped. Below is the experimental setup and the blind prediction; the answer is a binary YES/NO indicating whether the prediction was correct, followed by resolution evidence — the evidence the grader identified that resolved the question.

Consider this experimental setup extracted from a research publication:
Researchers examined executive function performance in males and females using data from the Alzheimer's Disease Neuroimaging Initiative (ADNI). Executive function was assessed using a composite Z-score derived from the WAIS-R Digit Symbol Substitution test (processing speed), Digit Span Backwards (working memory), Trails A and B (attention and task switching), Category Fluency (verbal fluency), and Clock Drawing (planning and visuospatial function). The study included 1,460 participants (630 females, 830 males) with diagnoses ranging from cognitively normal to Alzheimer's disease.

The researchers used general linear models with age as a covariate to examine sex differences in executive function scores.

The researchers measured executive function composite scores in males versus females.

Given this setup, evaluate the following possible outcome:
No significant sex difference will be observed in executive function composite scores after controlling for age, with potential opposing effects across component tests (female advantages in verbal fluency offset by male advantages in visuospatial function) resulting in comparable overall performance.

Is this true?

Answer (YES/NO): YES